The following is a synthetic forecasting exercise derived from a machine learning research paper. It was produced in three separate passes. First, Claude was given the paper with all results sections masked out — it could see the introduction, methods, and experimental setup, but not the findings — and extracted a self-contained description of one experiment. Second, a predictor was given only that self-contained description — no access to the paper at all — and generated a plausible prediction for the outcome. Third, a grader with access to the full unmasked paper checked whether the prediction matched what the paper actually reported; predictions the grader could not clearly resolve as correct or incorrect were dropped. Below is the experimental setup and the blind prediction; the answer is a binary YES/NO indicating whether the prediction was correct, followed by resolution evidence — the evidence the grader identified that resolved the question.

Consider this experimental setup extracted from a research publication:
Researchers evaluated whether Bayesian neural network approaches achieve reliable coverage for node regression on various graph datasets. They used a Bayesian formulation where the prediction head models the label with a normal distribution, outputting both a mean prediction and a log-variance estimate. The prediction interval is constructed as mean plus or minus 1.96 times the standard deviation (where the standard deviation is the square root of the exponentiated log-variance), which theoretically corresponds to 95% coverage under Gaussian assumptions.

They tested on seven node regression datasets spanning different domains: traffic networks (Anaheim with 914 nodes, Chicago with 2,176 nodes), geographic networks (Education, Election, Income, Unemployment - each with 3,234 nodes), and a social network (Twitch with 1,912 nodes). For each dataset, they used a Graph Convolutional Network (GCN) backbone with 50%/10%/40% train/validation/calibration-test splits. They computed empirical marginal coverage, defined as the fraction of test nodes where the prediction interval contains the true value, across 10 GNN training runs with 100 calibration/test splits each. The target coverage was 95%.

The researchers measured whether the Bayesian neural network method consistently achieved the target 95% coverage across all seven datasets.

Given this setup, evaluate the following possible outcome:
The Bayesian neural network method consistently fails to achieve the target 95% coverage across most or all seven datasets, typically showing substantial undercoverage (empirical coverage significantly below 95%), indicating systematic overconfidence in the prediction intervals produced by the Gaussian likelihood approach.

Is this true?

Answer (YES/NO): NO